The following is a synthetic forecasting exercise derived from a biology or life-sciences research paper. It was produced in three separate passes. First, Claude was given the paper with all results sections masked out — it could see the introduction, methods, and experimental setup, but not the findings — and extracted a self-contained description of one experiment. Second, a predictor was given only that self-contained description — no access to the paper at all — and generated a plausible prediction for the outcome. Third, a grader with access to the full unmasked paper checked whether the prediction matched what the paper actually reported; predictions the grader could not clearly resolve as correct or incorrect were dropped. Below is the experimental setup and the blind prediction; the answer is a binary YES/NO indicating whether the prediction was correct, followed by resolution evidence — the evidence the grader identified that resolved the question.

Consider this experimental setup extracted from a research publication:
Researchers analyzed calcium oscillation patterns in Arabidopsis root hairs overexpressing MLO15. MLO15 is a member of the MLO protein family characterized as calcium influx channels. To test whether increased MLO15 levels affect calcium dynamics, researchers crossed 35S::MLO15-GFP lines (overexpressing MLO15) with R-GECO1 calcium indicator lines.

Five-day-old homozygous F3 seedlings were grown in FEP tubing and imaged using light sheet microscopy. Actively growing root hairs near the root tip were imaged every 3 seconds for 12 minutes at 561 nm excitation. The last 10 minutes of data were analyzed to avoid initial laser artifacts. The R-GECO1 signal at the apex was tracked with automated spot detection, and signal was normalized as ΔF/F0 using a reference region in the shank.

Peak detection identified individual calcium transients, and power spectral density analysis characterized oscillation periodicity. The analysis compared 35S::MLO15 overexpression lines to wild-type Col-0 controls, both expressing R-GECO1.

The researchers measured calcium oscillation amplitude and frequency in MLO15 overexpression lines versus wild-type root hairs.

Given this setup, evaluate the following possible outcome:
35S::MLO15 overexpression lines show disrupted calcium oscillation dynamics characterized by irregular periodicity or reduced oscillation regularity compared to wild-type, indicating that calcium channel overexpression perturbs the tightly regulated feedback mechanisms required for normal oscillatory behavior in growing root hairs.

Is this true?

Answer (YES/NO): NO